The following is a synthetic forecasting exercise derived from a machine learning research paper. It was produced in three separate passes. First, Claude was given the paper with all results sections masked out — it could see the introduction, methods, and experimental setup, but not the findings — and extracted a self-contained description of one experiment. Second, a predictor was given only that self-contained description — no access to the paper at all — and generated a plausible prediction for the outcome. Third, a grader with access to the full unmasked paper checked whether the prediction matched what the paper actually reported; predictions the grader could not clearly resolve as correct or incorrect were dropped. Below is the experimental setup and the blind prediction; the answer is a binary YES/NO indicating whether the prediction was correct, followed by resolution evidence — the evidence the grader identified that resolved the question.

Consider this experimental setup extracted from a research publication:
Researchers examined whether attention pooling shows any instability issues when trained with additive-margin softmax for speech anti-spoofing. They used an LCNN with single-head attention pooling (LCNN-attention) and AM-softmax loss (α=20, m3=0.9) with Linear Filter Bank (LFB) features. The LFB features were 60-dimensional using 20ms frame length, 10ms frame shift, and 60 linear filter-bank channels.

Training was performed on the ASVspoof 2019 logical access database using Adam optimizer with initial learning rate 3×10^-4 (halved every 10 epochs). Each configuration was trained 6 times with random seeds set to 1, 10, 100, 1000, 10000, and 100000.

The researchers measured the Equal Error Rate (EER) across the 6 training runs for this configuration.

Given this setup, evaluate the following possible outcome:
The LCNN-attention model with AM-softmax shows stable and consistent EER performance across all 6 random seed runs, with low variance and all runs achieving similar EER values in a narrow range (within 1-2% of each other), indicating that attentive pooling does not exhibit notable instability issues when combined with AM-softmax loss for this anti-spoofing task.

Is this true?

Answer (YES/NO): NO